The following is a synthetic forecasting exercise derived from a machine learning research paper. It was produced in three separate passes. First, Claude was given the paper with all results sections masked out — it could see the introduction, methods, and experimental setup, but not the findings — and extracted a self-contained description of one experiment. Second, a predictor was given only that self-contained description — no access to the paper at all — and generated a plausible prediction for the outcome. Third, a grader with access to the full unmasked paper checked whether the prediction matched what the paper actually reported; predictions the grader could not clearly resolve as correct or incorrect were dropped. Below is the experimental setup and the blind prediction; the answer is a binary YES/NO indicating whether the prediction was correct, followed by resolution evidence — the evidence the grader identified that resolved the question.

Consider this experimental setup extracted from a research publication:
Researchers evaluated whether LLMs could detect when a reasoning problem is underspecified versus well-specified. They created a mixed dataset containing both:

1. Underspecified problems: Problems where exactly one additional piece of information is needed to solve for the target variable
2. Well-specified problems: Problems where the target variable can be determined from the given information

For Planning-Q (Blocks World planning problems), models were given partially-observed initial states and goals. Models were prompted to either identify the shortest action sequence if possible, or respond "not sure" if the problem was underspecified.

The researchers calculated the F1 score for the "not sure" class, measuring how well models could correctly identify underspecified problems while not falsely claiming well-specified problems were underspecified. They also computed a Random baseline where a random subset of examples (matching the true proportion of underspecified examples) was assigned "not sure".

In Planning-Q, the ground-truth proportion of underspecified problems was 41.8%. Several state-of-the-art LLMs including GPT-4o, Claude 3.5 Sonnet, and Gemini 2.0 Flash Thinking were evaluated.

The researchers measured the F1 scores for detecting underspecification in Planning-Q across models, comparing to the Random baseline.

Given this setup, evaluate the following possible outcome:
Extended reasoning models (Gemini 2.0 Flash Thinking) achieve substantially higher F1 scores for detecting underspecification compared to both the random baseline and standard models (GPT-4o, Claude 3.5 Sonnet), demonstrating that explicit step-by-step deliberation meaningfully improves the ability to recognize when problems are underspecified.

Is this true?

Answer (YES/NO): NO